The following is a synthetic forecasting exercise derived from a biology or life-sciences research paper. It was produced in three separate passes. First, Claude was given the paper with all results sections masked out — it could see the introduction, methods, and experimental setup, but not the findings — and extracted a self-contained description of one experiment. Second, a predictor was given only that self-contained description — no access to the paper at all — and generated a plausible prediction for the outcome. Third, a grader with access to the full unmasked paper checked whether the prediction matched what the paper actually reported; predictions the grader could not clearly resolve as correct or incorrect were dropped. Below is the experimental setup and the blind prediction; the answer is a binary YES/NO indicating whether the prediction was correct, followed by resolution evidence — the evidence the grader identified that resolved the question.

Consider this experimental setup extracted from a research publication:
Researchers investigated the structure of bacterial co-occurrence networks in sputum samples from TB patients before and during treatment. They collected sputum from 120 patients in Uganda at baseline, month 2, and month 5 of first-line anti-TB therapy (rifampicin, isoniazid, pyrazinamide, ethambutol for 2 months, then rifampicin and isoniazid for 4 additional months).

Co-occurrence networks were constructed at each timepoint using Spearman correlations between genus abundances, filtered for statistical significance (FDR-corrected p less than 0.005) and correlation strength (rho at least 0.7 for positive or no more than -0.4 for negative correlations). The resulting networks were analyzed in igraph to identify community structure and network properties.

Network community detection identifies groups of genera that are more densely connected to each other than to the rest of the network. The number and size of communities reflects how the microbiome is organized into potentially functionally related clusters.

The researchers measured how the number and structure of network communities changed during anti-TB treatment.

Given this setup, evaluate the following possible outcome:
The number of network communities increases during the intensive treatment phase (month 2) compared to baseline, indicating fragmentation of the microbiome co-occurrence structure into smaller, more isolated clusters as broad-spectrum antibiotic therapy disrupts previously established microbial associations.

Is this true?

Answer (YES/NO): NO